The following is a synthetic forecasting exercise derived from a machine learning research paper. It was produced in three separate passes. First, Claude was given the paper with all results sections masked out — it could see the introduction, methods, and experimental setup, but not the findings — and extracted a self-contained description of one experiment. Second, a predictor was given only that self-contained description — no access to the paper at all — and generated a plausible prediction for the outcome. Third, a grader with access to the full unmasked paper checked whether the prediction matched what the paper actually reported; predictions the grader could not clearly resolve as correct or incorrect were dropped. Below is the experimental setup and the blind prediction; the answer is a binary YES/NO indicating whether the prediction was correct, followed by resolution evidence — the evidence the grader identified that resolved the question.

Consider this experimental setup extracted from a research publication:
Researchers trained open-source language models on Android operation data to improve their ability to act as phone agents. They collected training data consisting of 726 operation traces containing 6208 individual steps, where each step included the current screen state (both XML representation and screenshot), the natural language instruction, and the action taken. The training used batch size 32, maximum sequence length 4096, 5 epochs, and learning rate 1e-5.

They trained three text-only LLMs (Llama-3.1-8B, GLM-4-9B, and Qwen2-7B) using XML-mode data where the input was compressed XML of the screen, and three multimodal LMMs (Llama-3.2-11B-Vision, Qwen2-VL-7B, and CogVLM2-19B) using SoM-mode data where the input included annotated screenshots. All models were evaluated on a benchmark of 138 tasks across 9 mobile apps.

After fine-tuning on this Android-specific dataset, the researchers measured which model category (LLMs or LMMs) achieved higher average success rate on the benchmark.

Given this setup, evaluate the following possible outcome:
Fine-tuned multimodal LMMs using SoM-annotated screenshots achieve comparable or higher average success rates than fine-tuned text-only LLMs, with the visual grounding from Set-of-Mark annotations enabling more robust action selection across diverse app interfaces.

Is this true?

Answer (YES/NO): NO